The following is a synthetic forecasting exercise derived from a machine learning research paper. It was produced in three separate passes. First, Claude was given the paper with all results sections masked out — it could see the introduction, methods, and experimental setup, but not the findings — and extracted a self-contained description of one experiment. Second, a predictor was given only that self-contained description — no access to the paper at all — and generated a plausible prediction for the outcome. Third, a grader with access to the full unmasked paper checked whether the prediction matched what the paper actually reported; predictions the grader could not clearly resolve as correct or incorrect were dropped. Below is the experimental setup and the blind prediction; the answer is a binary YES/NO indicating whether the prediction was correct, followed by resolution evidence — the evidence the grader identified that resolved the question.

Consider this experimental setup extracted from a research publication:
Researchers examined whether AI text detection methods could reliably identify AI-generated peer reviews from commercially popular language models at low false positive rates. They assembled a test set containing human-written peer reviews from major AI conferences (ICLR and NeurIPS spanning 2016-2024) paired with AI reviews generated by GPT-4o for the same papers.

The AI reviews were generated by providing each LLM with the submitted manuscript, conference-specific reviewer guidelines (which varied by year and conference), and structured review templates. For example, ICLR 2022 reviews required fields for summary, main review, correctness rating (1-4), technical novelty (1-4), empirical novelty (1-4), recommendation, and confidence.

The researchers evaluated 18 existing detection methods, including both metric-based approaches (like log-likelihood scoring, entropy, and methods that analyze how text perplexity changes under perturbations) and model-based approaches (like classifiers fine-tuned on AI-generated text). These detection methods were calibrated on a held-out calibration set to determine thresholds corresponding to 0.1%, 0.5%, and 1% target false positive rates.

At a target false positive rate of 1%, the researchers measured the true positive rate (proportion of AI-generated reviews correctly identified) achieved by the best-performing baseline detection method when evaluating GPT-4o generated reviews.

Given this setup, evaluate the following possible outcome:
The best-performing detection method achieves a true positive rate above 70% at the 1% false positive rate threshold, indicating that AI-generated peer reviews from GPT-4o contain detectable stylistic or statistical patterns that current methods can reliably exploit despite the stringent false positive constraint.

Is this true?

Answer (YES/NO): NO